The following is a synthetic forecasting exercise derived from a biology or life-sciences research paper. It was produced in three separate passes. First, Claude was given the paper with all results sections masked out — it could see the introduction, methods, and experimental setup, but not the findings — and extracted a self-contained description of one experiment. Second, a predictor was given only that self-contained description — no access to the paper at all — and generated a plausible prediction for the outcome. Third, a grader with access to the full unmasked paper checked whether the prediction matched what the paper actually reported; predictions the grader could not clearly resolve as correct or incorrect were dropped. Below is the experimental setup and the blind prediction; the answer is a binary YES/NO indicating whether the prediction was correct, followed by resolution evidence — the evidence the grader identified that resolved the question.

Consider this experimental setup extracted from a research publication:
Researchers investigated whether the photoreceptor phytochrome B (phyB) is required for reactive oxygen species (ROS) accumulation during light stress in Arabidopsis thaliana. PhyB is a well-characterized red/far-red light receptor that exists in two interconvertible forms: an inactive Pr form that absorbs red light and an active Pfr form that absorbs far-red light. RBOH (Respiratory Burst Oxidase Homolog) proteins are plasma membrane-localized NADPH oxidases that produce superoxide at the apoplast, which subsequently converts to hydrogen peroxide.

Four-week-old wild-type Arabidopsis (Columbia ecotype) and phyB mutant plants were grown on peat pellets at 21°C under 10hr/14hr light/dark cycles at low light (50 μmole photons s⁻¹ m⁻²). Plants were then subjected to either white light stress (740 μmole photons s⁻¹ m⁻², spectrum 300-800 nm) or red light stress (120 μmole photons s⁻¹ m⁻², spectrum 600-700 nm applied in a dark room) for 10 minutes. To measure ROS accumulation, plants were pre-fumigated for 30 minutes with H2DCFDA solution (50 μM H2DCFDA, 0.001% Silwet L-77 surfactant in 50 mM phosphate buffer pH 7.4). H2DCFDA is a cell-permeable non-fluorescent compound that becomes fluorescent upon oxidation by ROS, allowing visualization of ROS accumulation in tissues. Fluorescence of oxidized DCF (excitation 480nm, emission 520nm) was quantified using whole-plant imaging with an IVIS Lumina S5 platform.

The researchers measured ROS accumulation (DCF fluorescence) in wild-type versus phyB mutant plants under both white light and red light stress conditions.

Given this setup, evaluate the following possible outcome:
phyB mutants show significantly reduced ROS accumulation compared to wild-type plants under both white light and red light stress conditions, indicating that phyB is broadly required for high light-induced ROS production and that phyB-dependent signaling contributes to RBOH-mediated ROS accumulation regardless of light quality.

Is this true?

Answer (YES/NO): YES